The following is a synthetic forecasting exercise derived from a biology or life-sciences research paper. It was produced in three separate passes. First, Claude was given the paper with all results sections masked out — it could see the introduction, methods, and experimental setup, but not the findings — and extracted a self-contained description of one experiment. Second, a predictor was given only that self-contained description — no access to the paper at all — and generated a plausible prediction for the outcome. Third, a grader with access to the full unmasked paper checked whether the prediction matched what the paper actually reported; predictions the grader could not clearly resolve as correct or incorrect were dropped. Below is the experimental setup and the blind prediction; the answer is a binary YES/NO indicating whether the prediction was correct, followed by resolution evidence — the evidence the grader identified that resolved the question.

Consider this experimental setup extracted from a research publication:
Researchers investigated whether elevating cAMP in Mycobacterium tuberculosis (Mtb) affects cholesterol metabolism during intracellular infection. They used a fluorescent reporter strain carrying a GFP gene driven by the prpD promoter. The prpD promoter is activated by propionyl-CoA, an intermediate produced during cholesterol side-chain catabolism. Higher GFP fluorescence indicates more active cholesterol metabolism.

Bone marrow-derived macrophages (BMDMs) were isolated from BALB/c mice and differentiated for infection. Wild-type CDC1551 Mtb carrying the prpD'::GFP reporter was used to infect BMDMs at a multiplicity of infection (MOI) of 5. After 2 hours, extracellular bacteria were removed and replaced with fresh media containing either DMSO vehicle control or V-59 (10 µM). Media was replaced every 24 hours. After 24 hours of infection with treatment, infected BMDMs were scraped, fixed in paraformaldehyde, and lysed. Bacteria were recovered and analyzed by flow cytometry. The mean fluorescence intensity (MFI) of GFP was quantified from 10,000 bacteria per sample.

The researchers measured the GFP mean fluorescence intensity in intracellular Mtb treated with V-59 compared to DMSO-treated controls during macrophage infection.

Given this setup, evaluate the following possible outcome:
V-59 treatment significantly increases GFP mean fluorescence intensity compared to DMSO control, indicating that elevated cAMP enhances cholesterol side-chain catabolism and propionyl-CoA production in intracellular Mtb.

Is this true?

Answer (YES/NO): NO